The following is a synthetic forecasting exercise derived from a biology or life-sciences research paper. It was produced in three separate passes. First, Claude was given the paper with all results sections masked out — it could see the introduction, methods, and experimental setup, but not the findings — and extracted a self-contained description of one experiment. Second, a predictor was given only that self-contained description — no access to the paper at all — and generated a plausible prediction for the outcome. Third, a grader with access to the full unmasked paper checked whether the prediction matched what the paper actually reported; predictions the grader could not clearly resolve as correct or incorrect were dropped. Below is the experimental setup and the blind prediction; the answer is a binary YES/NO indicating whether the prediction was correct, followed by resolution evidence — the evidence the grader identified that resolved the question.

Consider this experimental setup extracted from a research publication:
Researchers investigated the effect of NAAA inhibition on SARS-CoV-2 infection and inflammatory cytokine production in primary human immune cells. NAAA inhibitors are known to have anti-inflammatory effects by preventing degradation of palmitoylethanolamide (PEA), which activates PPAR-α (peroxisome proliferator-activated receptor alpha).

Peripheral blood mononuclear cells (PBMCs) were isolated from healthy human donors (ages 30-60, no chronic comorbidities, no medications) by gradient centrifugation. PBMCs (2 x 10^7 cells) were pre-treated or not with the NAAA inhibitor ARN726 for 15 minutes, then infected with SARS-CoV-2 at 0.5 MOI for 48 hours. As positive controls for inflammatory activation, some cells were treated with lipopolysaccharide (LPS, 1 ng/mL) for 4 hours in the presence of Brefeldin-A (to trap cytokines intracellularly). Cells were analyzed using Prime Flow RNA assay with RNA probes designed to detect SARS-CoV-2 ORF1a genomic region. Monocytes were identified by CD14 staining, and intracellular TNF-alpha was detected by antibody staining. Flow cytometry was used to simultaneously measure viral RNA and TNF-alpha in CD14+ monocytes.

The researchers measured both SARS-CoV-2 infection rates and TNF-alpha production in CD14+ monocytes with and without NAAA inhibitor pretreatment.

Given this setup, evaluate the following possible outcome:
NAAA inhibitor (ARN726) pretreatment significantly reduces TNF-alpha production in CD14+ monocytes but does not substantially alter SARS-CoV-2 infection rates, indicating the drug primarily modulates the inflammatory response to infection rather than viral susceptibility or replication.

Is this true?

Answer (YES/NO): NO